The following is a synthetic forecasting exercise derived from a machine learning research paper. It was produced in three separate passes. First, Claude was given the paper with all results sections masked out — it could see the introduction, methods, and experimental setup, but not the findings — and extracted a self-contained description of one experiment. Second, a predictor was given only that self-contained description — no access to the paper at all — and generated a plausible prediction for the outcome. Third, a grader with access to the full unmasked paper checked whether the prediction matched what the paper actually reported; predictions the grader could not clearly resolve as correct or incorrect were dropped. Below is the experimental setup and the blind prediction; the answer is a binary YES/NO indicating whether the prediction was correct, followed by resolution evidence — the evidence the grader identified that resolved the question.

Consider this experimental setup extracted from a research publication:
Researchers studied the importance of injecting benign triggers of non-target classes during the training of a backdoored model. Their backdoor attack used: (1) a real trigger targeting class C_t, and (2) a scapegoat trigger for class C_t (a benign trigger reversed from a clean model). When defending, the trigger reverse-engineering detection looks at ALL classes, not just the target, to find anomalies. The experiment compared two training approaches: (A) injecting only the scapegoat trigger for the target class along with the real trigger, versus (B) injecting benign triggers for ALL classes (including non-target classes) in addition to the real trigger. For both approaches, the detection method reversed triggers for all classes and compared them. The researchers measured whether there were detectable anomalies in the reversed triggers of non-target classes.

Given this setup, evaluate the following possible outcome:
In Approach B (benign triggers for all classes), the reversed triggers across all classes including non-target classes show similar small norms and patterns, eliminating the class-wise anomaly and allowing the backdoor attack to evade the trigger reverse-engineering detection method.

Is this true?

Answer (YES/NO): NO